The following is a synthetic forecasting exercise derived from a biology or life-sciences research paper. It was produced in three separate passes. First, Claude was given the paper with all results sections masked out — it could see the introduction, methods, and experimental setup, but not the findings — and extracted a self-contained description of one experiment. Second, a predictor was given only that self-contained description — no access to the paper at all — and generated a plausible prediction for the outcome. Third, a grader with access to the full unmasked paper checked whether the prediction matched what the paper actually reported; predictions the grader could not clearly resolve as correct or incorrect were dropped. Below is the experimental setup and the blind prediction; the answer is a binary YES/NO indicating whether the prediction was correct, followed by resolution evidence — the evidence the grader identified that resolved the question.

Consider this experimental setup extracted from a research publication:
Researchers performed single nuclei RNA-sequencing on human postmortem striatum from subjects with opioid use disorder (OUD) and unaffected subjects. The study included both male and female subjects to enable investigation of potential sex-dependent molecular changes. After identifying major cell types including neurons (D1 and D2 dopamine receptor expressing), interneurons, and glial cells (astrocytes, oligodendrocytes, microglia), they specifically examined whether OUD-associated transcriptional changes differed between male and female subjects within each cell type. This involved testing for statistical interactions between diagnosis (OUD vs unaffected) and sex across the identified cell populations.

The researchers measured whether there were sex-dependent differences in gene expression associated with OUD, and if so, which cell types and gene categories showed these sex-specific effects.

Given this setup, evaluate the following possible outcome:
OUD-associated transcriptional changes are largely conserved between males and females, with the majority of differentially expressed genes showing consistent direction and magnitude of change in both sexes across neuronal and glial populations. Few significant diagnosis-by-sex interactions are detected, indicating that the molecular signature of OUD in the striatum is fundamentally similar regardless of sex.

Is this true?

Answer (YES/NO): NO